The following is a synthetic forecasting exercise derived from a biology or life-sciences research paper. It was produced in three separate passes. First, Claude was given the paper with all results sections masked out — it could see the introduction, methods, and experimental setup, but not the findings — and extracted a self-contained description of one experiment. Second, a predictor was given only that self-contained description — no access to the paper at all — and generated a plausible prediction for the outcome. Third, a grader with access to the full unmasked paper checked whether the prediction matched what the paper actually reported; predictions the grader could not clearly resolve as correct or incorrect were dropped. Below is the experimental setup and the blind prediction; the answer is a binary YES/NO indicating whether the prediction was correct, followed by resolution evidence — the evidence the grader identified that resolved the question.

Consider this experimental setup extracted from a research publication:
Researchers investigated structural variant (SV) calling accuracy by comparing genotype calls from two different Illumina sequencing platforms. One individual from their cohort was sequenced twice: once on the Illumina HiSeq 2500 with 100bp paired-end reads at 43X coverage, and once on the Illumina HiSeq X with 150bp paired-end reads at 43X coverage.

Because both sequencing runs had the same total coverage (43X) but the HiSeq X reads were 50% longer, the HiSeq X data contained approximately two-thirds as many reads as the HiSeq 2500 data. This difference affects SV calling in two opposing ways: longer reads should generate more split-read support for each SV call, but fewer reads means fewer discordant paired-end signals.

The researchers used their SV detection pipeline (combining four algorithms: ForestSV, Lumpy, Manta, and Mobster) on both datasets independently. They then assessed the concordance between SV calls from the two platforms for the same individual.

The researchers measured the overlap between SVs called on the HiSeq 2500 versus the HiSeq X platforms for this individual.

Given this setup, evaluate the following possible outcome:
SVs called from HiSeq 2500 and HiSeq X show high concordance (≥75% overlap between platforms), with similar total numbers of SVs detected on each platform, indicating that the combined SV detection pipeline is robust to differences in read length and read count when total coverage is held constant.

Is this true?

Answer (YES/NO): NO